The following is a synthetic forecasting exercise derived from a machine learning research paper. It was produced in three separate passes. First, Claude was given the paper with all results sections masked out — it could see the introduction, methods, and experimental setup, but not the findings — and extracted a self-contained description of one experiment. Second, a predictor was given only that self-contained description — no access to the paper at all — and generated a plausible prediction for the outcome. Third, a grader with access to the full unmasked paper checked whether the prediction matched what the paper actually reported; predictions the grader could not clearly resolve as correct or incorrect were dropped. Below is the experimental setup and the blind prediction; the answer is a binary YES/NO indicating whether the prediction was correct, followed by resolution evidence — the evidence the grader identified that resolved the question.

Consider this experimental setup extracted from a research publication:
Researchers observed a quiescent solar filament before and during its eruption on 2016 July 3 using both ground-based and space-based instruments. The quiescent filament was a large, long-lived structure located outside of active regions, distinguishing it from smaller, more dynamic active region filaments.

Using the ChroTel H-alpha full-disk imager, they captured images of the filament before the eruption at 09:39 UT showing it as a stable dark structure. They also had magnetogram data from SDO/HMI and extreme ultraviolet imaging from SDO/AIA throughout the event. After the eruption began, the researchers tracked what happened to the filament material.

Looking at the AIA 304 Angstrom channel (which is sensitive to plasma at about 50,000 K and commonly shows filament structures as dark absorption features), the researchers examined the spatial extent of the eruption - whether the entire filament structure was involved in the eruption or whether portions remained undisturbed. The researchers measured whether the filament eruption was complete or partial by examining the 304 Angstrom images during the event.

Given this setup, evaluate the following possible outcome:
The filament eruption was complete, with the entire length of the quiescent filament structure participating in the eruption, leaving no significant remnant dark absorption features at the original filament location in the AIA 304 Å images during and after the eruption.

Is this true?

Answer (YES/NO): NO